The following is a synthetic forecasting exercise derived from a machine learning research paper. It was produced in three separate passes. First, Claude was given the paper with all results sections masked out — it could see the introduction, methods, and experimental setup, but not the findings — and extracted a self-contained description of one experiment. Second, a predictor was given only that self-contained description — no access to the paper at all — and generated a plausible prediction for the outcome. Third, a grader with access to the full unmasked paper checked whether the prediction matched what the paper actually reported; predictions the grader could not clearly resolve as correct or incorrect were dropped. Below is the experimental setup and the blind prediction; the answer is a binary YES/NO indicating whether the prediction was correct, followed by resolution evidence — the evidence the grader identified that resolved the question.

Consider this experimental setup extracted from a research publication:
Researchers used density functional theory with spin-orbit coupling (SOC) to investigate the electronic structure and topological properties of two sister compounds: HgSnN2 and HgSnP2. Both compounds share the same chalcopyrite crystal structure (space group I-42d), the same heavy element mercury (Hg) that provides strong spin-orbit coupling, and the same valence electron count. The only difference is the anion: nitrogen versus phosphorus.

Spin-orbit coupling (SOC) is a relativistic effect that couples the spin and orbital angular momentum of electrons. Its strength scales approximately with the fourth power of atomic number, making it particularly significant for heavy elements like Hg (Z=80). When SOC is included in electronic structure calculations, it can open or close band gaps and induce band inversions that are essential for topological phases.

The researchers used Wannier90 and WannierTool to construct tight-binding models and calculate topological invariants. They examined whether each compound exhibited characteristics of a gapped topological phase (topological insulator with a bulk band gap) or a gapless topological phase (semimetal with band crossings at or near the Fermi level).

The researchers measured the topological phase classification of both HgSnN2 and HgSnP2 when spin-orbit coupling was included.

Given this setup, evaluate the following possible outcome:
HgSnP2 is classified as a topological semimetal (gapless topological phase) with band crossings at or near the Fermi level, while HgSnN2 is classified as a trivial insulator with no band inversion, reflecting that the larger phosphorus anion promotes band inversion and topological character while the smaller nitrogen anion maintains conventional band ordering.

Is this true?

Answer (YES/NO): NO